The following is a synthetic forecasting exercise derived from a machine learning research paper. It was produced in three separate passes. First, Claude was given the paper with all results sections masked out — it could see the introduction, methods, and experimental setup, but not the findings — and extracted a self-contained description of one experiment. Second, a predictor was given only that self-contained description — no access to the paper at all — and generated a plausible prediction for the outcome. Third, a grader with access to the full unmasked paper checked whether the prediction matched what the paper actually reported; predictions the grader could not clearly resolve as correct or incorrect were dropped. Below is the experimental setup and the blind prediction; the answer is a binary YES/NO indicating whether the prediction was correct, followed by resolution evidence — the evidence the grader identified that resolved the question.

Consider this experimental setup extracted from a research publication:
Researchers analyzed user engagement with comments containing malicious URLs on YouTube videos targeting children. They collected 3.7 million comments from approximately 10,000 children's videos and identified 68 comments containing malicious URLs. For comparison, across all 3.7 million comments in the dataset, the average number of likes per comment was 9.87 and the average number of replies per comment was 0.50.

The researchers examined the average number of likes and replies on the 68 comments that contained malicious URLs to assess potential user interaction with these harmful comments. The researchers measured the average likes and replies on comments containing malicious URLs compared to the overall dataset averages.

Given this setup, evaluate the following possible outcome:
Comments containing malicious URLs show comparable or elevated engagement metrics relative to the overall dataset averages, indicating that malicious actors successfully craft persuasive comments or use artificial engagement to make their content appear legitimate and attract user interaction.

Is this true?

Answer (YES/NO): YES